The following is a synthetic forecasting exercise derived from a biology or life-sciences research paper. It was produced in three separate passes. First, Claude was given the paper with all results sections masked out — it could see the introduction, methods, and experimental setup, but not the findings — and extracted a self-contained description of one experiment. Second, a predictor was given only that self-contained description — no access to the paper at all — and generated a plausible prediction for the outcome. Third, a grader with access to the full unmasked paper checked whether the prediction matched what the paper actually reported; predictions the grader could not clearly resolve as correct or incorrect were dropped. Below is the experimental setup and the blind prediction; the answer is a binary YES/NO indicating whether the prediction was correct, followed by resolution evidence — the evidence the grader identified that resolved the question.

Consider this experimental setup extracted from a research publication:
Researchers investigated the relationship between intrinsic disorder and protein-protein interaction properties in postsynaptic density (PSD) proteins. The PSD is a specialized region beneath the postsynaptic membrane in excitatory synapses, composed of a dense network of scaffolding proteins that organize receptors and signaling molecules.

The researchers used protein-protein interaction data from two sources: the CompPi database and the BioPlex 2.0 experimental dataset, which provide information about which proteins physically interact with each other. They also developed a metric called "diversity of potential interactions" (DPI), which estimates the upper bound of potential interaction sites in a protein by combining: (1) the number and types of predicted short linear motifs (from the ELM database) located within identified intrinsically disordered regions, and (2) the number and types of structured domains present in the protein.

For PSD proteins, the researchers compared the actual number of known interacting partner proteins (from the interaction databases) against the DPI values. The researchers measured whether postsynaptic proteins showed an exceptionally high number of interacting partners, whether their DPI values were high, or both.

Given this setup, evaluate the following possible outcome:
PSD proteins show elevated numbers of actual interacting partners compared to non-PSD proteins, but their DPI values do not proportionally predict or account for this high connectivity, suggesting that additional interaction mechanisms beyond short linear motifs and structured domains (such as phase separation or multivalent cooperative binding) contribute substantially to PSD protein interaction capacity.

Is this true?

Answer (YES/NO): NO